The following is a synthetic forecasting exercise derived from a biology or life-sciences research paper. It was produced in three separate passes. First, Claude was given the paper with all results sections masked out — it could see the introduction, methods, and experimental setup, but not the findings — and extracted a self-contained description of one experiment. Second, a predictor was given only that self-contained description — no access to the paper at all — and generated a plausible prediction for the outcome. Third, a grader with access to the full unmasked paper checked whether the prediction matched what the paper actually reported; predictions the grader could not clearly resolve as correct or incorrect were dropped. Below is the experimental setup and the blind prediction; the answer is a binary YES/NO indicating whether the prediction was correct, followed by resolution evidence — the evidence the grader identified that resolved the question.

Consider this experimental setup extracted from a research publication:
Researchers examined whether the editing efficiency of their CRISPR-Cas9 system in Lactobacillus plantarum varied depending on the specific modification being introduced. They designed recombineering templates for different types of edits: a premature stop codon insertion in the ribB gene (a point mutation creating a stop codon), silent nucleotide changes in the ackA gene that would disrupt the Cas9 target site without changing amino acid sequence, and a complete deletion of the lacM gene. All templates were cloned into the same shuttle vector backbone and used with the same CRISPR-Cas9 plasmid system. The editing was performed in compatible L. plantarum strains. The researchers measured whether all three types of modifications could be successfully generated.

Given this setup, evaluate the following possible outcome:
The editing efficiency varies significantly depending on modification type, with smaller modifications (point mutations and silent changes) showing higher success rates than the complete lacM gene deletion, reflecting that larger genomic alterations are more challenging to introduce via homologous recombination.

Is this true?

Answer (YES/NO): NO